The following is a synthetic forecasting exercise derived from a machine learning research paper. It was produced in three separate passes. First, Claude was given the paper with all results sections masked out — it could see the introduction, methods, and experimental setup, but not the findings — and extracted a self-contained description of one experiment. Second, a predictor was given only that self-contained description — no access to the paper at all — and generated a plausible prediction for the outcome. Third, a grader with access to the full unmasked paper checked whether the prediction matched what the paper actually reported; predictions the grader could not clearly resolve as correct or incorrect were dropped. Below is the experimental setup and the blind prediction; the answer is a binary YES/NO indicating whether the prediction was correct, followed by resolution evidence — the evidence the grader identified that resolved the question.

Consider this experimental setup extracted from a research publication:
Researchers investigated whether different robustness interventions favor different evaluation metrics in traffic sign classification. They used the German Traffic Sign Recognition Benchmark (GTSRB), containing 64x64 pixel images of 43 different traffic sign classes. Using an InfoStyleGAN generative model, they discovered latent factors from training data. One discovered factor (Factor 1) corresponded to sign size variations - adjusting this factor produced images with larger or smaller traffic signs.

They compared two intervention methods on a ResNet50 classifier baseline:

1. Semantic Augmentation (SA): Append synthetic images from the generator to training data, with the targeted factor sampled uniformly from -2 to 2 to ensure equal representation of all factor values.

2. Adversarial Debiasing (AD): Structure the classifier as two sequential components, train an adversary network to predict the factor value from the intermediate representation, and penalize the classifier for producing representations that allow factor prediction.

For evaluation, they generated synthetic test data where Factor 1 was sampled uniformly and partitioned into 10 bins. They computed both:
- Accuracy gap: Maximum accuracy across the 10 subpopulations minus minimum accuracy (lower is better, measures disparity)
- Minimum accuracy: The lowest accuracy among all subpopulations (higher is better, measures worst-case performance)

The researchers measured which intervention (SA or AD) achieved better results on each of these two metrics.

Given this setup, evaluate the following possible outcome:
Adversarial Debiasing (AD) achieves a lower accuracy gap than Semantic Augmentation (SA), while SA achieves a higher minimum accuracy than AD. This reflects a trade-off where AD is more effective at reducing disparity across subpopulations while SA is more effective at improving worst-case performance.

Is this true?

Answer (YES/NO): NO